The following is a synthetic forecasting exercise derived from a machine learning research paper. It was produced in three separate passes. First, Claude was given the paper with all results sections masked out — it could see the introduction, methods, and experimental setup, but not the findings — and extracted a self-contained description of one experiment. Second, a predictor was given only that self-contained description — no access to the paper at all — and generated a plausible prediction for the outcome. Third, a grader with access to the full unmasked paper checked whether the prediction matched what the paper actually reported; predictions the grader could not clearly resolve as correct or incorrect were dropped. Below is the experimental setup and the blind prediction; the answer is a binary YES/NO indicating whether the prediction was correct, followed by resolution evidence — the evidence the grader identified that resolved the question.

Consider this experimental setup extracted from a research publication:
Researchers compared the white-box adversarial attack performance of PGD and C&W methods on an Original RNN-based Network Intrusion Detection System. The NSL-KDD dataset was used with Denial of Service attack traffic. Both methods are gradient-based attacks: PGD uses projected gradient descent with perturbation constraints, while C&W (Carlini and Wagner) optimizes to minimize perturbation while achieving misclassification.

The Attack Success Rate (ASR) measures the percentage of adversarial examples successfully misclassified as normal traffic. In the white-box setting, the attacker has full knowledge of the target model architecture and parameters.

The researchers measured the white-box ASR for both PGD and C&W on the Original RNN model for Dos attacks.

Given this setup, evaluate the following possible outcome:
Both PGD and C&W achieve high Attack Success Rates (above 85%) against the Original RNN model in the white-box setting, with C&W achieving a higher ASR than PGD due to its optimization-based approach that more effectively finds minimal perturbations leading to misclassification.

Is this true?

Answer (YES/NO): NO